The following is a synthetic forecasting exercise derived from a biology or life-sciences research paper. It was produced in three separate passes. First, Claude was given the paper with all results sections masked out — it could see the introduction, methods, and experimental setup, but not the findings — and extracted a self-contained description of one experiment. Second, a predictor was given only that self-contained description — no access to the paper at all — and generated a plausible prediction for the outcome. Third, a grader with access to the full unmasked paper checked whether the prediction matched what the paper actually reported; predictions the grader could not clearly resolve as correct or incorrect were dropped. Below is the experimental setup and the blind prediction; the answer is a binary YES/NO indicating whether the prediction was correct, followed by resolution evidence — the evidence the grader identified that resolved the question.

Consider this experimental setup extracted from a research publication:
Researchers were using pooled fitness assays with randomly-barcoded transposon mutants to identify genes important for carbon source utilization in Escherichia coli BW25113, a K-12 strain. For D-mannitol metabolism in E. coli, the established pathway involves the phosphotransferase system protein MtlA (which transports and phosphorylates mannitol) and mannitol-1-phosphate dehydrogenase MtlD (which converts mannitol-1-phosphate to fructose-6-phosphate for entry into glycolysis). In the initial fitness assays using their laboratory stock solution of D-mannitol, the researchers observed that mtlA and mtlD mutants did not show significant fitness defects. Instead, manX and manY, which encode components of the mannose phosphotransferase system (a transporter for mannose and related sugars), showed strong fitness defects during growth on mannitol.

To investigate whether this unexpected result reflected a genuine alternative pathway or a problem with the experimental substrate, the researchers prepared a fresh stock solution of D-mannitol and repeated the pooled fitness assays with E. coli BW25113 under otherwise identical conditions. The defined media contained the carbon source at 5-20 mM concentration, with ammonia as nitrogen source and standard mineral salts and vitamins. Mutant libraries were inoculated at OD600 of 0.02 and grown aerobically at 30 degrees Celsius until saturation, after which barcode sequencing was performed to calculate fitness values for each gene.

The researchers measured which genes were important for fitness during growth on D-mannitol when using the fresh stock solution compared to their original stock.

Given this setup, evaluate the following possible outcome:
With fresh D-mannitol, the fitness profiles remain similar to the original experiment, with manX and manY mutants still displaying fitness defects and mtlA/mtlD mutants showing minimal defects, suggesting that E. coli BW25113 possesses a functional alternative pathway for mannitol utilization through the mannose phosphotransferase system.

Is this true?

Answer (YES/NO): NO